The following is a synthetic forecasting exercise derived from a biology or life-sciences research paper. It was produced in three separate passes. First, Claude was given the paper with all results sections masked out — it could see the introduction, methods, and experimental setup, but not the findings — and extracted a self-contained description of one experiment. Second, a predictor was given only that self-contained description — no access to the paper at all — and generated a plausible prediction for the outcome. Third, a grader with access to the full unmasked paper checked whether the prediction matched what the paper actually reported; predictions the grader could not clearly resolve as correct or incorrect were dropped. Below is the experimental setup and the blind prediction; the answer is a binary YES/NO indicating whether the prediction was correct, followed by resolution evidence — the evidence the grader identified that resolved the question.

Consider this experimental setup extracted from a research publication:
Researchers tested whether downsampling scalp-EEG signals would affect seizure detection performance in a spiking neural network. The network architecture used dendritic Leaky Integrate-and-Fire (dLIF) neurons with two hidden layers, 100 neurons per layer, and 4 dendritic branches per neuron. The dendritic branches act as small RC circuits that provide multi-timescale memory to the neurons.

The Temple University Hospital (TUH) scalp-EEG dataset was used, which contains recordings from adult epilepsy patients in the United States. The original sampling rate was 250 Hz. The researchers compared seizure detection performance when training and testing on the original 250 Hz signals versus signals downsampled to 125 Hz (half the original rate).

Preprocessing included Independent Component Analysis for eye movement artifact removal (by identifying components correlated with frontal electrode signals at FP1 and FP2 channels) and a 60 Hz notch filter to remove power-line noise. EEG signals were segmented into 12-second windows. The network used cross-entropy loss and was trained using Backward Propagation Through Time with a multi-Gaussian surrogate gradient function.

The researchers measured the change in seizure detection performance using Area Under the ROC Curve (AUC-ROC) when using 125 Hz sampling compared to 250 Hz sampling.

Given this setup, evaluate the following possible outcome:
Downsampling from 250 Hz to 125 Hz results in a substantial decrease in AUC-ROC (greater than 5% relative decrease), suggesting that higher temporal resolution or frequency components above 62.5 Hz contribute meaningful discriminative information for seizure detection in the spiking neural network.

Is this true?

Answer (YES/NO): NO